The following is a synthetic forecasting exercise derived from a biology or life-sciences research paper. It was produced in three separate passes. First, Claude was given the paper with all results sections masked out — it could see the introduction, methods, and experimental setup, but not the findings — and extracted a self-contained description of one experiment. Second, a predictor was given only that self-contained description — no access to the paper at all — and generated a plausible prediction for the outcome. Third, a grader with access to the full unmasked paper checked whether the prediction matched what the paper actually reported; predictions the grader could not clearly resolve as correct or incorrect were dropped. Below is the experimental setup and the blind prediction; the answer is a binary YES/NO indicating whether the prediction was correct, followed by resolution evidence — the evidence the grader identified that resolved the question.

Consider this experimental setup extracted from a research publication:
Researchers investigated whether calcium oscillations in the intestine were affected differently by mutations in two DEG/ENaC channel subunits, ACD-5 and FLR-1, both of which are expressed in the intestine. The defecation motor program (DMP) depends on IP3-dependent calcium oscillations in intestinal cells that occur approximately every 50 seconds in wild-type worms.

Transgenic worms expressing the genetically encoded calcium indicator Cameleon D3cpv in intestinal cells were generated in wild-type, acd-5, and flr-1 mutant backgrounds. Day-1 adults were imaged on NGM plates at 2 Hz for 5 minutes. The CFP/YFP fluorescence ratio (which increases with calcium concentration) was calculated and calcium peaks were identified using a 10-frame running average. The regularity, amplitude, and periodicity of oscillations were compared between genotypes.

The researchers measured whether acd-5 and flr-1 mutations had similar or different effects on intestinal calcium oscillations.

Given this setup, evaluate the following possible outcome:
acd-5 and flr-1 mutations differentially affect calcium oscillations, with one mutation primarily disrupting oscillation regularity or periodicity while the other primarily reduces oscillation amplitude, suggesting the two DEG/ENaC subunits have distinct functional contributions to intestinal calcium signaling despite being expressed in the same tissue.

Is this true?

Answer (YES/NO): NO